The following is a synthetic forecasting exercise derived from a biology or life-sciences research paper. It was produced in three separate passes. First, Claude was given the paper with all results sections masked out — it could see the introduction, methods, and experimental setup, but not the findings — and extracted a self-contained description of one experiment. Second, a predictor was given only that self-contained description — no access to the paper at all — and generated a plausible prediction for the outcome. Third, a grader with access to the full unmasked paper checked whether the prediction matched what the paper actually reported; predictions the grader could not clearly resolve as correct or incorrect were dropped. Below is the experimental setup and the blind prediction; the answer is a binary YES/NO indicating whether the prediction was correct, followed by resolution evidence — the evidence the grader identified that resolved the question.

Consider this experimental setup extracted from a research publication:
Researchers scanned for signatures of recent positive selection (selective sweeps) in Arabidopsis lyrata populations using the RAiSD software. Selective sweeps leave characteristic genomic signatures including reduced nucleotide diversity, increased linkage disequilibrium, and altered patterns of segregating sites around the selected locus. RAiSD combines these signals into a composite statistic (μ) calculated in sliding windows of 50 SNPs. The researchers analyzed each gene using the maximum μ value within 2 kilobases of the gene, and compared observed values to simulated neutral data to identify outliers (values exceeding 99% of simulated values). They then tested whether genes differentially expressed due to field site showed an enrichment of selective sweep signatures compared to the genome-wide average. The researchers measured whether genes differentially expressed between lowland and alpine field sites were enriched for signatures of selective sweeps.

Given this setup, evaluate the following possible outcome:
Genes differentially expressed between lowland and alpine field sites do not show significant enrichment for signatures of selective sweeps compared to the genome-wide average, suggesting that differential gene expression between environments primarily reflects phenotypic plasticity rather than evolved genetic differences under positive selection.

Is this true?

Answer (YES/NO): YES